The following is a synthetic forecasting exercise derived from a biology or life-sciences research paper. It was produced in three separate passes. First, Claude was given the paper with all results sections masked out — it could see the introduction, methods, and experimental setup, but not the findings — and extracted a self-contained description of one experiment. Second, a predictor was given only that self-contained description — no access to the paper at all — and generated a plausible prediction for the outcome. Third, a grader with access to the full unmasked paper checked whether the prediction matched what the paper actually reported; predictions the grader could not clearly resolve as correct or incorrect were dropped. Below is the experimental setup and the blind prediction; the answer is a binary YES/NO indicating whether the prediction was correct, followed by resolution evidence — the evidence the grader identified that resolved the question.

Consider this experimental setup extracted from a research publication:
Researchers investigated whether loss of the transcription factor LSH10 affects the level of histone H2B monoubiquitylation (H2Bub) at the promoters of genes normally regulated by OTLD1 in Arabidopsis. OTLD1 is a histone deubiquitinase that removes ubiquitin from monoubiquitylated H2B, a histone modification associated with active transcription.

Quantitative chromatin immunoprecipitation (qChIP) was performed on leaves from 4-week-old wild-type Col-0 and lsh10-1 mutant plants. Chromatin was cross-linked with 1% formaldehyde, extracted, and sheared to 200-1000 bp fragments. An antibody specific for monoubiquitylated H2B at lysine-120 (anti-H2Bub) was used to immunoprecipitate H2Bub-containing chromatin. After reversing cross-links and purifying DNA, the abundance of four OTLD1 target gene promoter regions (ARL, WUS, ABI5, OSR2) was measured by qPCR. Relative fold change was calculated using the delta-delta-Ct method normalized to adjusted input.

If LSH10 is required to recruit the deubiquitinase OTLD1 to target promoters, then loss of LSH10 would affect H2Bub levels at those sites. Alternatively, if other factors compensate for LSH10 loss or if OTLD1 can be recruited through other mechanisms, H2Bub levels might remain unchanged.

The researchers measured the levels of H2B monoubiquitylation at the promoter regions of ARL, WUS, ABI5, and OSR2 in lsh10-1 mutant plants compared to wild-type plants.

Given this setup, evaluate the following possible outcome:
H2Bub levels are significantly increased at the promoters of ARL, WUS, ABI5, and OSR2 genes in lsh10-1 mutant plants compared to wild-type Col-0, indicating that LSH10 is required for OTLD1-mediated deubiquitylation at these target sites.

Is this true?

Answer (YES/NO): YES